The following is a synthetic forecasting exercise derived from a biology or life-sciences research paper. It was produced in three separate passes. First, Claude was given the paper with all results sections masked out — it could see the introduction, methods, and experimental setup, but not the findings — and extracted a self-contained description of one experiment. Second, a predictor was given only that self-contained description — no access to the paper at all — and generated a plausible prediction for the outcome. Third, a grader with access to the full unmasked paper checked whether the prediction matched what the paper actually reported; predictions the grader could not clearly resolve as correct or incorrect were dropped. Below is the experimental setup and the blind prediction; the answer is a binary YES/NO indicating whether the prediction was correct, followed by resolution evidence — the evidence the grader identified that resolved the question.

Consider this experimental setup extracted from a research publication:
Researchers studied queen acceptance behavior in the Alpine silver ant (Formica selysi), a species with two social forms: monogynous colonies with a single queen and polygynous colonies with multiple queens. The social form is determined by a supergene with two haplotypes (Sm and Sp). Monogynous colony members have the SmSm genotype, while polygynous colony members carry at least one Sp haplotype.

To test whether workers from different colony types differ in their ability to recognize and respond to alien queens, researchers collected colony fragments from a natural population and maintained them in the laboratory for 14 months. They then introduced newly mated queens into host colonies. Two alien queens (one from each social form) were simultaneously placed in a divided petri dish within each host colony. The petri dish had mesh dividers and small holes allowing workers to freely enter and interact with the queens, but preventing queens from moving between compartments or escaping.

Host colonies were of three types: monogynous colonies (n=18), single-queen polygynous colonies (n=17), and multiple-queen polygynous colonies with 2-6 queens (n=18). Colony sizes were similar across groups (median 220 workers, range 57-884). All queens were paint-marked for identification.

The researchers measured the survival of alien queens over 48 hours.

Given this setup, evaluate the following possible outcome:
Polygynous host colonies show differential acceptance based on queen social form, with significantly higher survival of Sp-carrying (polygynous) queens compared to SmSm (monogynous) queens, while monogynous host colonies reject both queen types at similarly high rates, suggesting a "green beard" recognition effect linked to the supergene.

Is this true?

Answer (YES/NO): NO